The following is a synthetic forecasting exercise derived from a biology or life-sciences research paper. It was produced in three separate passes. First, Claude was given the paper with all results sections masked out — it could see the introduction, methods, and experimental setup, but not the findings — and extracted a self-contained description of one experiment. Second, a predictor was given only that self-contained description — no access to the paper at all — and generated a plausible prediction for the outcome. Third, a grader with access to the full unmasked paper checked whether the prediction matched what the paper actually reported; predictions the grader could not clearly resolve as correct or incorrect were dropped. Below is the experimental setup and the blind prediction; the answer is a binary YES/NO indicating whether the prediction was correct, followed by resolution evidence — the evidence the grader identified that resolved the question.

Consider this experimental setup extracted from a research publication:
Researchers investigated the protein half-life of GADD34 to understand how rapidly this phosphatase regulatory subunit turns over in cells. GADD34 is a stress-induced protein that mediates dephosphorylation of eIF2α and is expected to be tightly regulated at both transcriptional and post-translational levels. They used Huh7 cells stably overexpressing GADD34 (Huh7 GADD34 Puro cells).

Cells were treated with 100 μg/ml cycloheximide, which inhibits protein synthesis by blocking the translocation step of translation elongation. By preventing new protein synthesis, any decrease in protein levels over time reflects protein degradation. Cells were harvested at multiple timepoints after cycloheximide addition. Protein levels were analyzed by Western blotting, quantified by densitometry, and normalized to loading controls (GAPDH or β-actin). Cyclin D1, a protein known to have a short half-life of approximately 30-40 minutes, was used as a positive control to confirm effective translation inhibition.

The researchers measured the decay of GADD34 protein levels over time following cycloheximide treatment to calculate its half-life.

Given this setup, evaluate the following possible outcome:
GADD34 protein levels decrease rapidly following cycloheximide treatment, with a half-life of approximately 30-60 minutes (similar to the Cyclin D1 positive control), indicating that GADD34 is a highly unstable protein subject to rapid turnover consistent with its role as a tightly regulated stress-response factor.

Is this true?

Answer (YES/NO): YES